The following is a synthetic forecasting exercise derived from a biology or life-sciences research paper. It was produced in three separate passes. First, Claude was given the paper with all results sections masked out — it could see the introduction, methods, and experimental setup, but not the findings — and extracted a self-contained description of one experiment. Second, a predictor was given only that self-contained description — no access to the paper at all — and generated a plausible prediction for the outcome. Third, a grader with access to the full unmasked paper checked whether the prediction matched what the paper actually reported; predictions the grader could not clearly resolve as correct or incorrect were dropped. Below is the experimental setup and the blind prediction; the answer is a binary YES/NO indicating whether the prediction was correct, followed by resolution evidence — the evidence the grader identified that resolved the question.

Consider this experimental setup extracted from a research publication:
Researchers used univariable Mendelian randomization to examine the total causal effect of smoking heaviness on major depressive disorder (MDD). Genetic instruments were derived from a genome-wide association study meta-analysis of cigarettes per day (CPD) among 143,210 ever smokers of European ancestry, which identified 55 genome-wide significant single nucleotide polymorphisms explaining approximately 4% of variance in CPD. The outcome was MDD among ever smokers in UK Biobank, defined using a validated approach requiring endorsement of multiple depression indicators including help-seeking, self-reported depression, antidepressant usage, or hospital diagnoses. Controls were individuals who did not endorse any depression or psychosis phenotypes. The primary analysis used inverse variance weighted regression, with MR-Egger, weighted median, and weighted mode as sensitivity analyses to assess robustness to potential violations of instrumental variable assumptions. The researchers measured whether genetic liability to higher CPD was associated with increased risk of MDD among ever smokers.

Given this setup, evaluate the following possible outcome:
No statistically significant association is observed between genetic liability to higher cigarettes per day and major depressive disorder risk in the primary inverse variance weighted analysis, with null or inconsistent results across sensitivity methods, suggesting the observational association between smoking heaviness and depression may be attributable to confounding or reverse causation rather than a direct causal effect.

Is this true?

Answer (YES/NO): NO